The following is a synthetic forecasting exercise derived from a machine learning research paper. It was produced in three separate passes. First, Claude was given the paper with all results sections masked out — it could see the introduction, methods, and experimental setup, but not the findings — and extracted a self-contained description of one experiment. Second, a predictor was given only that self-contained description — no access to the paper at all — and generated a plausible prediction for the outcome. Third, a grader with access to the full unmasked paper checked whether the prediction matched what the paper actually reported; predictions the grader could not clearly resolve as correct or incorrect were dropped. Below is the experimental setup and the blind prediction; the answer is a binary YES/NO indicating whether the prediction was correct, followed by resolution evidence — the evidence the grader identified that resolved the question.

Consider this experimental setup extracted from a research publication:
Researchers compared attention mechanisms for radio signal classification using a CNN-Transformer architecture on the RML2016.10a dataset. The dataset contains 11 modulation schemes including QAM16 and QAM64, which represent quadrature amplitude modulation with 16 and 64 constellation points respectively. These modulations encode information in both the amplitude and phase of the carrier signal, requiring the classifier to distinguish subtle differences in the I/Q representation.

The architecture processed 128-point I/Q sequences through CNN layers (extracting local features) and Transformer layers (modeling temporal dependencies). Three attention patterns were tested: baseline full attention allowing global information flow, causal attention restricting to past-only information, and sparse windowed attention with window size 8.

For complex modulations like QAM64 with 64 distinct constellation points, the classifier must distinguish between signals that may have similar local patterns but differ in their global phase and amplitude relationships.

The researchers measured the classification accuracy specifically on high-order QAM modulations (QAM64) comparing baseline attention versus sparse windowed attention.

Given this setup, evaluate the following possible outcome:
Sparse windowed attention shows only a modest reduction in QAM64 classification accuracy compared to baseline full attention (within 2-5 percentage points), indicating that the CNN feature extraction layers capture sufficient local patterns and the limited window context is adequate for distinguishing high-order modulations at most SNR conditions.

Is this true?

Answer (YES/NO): NO